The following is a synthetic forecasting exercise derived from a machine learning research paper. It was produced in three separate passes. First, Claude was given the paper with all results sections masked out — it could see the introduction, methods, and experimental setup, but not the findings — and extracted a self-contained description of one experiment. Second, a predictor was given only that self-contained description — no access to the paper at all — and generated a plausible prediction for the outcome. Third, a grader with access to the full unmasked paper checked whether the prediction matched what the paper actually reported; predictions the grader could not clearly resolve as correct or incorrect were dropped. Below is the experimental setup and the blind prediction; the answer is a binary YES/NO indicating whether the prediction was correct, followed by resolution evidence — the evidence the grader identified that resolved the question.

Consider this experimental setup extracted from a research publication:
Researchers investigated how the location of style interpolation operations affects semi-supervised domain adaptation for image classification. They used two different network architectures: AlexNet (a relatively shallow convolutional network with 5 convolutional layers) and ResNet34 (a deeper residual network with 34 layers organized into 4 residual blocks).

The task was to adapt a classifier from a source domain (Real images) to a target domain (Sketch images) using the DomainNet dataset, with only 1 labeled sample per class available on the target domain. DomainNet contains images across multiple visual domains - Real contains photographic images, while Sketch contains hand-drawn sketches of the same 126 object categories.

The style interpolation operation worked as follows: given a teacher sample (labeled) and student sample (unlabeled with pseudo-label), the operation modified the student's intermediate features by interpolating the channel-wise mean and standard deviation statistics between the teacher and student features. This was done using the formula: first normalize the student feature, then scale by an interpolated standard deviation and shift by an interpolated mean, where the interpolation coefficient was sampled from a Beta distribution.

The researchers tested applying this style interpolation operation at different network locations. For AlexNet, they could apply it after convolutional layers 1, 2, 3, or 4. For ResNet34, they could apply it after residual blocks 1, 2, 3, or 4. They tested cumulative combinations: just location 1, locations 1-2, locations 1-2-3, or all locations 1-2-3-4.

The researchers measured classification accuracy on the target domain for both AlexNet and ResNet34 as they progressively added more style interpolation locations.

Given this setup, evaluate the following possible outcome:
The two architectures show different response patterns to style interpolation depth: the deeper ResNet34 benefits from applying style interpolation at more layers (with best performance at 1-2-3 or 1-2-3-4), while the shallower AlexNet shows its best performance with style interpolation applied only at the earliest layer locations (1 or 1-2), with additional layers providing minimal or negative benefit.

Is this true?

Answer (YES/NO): YES